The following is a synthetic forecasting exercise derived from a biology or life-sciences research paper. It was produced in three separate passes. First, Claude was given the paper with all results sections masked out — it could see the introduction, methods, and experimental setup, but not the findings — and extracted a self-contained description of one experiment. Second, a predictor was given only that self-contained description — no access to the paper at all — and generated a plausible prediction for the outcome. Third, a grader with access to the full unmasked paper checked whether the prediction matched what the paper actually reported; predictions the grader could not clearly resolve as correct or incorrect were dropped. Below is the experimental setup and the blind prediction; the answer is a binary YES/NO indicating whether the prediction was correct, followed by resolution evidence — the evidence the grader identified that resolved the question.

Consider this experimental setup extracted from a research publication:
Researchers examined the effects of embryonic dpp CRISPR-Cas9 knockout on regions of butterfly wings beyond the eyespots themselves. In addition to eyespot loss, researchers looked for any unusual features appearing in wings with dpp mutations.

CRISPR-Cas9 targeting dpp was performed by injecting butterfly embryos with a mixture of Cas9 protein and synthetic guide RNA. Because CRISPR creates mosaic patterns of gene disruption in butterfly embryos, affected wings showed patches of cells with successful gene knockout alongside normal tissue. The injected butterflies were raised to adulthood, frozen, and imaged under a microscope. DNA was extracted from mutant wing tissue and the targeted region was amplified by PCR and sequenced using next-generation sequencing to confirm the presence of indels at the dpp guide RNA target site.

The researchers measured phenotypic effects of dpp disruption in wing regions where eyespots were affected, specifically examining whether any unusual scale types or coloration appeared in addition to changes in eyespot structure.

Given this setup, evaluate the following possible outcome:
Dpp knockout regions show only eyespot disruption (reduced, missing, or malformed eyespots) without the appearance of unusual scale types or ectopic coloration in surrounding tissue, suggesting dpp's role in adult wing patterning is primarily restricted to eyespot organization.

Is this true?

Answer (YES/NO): NO